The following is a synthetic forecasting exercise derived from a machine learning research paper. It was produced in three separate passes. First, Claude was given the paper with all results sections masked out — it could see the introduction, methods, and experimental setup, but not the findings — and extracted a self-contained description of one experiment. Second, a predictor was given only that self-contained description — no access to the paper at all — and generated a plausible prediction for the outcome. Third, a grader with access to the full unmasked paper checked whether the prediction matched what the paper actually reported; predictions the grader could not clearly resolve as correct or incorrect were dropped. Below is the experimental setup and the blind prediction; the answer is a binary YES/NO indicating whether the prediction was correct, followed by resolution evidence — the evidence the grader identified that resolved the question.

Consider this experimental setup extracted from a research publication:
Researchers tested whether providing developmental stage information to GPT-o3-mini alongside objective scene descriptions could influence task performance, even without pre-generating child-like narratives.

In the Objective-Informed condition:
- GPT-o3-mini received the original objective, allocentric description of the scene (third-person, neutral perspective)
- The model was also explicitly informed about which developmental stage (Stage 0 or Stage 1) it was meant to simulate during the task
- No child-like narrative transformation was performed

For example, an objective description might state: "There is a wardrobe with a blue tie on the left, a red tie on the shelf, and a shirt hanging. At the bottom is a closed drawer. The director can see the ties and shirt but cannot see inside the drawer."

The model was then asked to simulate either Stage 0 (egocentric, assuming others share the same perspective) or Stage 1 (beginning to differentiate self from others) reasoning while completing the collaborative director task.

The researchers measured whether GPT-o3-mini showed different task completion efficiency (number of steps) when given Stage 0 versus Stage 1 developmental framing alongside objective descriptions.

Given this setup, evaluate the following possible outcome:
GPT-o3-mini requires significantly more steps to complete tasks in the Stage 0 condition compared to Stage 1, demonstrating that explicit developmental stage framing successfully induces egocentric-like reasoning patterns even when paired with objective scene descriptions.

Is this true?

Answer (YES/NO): NO